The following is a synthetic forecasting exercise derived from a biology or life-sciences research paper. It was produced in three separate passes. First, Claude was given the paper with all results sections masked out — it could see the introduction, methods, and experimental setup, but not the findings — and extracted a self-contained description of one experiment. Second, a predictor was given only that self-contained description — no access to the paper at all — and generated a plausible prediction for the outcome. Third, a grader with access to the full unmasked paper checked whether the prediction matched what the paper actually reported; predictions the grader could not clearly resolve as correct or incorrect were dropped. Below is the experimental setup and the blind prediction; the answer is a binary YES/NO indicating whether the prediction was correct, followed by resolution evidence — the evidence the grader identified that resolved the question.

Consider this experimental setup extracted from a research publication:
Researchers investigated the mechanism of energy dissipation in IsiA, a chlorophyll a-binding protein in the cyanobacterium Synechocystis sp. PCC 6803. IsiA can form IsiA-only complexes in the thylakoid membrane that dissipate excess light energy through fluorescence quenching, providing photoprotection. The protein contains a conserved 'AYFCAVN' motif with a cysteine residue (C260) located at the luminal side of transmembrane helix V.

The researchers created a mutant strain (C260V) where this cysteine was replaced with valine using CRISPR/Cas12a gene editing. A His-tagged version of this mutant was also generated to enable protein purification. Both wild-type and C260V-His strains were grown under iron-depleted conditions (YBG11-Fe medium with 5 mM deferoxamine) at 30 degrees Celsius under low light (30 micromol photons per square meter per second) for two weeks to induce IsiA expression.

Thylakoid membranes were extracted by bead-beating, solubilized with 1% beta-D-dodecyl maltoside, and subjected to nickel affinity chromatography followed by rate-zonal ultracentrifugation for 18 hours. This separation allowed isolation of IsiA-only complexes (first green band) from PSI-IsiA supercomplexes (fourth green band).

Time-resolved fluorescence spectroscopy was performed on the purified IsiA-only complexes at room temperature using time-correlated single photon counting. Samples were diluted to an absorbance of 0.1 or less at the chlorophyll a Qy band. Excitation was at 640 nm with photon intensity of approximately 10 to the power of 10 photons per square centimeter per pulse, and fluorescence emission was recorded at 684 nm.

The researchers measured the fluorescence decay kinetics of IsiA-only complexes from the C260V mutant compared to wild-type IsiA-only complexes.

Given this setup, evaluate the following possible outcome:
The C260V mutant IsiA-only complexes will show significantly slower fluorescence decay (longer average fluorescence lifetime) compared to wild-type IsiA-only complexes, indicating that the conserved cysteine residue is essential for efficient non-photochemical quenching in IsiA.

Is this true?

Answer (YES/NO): YES